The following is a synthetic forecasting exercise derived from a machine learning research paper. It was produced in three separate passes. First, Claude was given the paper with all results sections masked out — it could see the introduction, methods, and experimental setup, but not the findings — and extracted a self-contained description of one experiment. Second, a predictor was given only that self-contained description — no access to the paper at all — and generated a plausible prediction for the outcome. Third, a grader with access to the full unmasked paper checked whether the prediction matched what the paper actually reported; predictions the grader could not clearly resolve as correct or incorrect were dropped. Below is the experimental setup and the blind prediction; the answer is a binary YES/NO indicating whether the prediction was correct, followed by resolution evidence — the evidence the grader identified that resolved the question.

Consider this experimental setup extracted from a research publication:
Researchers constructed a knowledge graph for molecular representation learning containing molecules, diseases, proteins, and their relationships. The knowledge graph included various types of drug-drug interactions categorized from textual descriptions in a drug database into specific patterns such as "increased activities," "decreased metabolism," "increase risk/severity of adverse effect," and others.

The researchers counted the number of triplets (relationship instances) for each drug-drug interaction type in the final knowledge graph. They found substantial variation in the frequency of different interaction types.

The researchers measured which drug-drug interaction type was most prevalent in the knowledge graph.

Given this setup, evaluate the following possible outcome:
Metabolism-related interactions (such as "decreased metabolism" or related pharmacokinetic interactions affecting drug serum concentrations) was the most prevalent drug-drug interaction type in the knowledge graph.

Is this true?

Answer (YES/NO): NO